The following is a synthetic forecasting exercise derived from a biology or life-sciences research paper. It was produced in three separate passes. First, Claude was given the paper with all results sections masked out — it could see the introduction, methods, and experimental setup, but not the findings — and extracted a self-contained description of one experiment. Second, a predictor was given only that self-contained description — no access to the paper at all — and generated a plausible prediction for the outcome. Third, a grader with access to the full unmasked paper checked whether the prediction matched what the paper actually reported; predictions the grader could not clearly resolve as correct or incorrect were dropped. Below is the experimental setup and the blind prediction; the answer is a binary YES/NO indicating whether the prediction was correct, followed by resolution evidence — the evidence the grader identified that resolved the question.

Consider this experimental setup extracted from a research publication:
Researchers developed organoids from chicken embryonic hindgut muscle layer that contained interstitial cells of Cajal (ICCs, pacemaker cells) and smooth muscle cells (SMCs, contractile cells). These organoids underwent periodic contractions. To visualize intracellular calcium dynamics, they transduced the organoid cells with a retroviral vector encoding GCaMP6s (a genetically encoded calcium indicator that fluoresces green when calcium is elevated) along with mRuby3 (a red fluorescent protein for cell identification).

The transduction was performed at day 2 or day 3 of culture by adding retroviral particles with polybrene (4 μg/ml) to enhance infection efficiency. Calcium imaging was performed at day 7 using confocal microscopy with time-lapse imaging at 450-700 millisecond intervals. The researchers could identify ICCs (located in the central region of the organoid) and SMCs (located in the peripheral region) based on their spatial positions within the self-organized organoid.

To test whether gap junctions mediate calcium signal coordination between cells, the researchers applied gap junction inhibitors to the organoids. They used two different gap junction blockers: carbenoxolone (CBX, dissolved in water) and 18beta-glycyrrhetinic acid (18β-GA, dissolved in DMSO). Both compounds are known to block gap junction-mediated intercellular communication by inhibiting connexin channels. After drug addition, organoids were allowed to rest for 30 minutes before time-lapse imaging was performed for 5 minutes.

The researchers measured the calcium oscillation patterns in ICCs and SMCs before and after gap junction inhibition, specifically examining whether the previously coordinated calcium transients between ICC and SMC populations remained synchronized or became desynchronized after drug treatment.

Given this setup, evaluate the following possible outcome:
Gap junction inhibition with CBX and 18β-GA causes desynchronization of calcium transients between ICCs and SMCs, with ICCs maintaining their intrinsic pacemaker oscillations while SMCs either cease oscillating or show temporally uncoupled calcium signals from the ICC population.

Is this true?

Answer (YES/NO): NO